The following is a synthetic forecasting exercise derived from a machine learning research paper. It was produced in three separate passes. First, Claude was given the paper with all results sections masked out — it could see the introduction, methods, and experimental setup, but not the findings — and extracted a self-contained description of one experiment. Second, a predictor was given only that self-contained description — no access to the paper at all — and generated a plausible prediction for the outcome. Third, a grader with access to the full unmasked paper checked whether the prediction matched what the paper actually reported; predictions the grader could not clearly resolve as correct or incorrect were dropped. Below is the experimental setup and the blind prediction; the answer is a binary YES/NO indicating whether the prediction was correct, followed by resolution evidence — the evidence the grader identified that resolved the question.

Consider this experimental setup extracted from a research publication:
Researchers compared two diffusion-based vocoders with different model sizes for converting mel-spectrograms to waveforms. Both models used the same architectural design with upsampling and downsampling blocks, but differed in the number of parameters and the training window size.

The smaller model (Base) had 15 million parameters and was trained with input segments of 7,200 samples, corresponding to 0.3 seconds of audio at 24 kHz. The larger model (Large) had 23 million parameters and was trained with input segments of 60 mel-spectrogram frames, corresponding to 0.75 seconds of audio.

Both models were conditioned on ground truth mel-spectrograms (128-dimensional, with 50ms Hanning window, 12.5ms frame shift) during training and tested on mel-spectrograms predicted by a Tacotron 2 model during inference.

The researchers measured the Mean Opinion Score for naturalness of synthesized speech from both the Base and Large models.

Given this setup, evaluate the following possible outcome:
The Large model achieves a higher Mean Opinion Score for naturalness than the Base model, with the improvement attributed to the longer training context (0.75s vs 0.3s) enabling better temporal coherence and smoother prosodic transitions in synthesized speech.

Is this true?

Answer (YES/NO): NO